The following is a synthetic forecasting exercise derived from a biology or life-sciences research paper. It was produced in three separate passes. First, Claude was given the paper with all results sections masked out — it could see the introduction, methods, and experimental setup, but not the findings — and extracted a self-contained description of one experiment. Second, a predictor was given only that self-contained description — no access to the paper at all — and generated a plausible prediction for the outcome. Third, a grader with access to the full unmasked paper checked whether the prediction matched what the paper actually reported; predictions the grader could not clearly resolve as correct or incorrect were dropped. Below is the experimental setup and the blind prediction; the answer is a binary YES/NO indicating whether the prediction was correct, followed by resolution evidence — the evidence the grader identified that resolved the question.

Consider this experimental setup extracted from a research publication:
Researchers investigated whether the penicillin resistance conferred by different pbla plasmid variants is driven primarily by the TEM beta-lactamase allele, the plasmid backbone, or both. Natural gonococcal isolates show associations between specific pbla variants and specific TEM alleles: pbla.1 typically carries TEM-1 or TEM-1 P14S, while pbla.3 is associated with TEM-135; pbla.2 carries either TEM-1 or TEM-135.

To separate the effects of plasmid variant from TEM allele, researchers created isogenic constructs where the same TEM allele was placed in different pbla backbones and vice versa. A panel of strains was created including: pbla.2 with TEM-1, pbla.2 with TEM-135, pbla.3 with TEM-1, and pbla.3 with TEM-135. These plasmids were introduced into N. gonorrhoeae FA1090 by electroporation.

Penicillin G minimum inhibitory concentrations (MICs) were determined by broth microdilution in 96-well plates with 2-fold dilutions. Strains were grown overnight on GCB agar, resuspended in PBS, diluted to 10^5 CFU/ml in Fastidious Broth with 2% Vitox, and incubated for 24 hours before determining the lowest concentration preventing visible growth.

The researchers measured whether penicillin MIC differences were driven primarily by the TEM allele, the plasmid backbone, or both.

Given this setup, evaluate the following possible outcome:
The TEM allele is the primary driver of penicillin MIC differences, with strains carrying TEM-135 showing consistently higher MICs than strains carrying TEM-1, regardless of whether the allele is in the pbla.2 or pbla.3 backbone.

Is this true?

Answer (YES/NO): YES